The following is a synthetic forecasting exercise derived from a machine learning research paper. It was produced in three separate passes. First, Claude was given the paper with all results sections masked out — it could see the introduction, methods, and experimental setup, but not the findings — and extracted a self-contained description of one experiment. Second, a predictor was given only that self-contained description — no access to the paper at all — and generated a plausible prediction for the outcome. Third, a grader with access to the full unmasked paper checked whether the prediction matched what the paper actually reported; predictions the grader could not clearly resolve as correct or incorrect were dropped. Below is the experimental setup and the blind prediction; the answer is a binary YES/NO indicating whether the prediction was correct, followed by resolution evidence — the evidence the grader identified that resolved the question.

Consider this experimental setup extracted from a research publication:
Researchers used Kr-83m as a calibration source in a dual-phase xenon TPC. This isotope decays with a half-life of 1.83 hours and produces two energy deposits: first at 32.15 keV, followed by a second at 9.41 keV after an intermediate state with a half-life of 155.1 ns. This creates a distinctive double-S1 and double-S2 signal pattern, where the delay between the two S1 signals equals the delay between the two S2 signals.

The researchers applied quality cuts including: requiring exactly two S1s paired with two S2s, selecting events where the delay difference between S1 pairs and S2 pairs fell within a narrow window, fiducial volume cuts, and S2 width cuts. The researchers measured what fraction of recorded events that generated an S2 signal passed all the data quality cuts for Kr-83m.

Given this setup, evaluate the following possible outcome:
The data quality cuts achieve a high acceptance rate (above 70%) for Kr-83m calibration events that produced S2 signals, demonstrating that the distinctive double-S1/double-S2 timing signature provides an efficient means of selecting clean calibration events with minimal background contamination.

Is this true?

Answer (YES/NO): NO